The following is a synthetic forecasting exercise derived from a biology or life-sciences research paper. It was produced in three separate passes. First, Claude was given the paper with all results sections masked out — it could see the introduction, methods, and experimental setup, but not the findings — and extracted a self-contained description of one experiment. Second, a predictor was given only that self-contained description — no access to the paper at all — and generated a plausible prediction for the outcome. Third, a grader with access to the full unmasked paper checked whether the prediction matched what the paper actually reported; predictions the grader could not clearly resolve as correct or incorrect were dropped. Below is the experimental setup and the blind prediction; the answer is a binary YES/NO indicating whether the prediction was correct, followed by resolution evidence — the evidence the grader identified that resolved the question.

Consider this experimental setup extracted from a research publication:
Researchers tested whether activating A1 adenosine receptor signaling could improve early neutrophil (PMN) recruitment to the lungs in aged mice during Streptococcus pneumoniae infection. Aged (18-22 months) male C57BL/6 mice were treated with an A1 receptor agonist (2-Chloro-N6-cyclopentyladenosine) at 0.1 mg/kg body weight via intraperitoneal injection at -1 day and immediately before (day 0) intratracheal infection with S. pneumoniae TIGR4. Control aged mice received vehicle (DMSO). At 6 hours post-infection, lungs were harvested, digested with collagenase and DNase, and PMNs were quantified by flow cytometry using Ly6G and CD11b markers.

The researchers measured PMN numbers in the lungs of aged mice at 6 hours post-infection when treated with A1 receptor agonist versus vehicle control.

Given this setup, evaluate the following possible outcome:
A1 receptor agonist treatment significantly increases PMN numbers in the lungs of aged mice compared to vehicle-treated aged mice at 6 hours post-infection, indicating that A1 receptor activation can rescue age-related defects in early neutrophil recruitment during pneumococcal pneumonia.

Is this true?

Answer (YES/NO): YES